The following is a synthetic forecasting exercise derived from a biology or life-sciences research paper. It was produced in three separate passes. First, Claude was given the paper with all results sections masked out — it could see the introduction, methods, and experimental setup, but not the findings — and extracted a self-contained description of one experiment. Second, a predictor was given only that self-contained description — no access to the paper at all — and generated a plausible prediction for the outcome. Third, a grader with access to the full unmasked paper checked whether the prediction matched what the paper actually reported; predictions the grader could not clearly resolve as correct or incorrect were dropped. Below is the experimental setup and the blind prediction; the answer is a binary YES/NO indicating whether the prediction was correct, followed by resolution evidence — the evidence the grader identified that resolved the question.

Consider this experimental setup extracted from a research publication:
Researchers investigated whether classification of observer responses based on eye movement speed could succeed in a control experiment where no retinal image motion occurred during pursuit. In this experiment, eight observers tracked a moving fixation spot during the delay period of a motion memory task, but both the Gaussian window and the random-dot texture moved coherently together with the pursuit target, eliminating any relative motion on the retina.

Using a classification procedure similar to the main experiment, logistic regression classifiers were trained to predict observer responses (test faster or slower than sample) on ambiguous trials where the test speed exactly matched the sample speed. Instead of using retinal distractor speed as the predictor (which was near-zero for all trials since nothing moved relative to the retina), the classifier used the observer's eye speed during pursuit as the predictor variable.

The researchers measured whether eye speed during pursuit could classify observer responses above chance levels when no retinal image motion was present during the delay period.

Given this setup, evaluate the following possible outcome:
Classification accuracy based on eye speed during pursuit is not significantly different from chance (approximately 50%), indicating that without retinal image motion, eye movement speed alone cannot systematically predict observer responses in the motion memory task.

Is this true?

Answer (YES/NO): YES